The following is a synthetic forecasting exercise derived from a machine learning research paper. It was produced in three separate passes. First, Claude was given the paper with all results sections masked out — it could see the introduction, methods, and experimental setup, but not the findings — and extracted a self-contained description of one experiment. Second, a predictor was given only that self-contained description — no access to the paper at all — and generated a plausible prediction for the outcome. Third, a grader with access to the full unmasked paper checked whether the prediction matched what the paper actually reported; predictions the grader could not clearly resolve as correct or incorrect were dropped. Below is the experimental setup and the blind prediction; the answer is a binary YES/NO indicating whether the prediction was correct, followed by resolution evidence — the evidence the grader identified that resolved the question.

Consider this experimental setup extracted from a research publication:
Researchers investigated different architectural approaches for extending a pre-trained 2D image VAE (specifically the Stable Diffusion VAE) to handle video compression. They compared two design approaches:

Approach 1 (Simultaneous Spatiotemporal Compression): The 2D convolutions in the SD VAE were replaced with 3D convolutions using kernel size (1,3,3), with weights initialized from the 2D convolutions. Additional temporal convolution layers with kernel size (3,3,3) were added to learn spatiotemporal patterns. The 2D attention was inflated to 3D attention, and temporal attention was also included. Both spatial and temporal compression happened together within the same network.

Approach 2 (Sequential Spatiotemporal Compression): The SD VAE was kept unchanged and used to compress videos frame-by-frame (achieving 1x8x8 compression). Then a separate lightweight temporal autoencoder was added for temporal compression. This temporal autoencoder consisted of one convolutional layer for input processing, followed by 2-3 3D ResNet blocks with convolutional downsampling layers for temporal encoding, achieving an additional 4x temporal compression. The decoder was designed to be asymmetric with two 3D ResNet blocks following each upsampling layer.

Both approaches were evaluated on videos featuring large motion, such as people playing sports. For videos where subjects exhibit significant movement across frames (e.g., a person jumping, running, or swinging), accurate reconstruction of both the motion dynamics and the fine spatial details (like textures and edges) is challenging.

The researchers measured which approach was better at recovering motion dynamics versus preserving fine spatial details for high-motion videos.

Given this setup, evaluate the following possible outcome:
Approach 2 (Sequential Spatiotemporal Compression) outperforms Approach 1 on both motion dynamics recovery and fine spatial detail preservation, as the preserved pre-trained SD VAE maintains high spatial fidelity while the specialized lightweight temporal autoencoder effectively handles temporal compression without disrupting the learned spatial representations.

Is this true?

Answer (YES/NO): NO